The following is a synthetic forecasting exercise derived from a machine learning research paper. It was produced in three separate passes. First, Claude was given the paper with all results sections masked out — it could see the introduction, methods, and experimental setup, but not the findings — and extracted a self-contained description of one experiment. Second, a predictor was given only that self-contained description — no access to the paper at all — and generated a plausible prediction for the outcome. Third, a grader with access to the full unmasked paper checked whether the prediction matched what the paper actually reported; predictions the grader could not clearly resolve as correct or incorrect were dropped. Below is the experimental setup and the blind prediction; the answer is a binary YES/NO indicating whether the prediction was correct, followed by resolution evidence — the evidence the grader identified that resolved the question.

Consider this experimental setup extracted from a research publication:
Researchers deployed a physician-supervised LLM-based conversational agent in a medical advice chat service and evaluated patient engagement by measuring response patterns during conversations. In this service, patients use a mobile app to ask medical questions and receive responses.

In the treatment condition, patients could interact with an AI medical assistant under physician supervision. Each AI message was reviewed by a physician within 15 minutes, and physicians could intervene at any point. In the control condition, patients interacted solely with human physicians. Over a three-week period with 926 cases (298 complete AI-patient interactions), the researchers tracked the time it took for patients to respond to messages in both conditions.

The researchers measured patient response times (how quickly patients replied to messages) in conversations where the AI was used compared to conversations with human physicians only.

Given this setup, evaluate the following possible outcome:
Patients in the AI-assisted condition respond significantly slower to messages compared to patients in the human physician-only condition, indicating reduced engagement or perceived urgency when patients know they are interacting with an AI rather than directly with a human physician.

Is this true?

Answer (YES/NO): NO